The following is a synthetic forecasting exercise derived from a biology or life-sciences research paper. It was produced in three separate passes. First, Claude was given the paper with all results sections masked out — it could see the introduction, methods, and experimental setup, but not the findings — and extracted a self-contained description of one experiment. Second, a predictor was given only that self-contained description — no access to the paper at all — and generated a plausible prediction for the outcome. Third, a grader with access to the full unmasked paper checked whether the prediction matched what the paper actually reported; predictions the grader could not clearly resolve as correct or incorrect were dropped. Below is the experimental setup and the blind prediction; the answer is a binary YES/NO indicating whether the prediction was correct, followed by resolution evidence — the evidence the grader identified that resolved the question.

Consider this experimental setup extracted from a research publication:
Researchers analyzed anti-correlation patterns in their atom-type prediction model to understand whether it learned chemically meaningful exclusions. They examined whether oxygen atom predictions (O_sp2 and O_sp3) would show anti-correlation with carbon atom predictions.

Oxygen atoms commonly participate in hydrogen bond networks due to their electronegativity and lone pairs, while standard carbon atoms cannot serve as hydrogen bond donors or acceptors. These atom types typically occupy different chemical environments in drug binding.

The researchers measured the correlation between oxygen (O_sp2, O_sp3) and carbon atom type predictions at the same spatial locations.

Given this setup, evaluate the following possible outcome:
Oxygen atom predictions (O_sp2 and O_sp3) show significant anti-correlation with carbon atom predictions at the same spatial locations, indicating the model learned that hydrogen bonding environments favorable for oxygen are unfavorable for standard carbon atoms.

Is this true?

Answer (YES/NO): YES